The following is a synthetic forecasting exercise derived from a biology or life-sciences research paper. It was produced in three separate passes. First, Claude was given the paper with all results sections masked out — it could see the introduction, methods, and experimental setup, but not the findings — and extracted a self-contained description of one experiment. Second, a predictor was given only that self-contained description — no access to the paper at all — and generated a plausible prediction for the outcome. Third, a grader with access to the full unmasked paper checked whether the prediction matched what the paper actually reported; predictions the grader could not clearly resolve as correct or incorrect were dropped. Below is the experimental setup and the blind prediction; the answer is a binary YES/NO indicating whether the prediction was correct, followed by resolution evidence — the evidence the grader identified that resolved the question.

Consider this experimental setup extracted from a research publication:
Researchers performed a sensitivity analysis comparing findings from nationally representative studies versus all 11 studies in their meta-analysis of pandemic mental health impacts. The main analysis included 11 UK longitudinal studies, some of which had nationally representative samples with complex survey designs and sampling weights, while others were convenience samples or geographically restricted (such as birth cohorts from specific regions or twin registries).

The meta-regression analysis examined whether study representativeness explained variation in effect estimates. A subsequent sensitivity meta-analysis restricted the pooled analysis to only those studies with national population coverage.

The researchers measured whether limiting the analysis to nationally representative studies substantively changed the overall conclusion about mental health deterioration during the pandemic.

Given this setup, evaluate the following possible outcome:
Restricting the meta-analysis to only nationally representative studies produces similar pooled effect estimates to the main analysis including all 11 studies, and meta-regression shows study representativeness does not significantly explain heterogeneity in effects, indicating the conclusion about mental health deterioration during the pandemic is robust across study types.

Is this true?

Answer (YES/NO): YES